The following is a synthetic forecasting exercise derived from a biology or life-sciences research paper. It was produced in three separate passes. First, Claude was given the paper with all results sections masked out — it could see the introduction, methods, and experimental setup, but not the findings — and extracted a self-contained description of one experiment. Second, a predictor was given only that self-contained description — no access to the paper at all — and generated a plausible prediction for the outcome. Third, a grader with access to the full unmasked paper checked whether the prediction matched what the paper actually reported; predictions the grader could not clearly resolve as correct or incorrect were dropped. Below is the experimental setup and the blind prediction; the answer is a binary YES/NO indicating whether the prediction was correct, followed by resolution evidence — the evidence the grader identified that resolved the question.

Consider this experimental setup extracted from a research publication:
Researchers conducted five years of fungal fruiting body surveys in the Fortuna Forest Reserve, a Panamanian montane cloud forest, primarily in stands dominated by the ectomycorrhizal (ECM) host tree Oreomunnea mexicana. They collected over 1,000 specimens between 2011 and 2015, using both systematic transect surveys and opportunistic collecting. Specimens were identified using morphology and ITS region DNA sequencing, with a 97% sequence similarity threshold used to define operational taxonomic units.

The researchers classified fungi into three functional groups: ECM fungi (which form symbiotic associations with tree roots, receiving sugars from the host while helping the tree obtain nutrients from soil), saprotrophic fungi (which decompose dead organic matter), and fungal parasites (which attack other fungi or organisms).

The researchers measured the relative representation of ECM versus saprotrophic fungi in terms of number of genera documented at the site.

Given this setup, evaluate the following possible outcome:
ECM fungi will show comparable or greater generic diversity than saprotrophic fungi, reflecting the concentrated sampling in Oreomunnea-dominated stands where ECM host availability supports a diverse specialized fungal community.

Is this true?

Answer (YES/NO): NO